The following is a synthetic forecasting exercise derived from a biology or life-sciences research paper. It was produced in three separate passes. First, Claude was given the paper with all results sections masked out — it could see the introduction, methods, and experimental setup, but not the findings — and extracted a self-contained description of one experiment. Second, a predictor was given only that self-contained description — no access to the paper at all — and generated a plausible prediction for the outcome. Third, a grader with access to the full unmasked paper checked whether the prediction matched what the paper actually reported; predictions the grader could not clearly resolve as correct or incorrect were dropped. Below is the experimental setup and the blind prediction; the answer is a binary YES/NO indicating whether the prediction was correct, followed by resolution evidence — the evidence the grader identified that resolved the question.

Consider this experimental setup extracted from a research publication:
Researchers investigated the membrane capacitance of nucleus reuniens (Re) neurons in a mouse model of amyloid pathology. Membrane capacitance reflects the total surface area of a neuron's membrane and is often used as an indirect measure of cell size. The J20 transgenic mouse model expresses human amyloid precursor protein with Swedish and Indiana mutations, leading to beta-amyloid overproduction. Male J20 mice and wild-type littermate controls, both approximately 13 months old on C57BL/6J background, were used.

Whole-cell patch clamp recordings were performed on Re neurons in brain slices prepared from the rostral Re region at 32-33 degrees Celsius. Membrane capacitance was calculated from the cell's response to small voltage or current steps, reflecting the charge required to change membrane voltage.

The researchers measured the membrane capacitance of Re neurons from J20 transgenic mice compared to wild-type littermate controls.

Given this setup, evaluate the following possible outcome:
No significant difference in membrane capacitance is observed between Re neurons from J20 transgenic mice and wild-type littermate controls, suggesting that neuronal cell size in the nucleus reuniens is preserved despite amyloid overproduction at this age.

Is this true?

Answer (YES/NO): YES